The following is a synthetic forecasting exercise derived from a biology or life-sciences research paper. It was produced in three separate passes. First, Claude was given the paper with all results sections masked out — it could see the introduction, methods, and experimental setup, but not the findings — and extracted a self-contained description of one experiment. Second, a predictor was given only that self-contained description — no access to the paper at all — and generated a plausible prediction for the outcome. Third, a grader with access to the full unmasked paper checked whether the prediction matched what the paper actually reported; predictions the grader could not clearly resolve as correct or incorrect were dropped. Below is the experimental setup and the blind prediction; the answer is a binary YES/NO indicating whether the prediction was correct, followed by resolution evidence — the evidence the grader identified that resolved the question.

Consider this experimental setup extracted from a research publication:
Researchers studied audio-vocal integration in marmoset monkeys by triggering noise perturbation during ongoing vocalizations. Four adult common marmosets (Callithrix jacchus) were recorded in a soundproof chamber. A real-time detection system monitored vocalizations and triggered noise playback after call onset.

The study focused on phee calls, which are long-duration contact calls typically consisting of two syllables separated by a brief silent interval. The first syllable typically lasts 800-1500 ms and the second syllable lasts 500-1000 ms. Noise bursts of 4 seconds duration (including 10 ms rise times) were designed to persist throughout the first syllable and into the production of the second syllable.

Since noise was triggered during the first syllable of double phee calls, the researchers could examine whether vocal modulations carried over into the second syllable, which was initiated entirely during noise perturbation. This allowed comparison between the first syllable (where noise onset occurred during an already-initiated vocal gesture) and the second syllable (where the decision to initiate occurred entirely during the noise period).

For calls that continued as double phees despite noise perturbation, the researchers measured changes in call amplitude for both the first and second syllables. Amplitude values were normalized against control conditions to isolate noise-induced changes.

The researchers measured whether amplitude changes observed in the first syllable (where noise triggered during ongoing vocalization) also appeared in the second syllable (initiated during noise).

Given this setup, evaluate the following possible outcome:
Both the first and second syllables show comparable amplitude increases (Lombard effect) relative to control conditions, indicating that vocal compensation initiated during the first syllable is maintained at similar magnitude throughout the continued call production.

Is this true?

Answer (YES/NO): NO